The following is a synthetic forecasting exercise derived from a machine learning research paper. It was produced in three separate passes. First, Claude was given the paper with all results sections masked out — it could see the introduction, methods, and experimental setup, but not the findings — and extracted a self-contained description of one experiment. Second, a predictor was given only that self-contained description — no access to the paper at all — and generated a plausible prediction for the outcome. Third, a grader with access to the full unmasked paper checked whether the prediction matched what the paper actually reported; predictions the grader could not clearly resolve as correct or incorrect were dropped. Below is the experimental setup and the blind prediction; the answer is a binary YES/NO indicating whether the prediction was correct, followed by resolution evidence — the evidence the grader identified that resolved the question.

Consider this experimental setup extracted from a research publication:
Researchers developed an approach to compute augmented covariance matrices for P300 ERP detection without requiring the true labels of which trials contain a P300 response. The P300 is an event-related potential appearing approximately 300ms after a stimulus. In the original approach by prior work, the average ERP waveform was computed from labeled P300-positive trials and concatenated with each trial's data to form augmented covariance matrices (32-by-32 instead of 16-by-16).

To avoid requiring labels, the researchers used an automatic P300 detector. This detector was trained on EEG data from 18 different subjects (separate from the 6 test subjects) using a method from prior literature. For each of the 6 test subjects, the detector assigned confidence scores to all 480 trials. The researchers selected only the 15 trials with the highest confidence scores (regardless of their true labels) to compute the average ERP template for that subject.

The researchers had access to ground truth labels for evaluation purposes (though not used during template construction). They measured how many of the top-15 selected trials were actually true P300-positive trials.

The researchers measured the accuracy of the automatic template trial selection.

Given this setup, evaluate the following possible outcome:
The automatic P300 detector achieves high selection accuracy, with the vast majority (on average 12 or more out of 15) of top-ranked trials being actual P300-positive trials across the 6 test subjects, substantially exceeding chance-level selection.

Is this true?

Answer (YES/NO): YES